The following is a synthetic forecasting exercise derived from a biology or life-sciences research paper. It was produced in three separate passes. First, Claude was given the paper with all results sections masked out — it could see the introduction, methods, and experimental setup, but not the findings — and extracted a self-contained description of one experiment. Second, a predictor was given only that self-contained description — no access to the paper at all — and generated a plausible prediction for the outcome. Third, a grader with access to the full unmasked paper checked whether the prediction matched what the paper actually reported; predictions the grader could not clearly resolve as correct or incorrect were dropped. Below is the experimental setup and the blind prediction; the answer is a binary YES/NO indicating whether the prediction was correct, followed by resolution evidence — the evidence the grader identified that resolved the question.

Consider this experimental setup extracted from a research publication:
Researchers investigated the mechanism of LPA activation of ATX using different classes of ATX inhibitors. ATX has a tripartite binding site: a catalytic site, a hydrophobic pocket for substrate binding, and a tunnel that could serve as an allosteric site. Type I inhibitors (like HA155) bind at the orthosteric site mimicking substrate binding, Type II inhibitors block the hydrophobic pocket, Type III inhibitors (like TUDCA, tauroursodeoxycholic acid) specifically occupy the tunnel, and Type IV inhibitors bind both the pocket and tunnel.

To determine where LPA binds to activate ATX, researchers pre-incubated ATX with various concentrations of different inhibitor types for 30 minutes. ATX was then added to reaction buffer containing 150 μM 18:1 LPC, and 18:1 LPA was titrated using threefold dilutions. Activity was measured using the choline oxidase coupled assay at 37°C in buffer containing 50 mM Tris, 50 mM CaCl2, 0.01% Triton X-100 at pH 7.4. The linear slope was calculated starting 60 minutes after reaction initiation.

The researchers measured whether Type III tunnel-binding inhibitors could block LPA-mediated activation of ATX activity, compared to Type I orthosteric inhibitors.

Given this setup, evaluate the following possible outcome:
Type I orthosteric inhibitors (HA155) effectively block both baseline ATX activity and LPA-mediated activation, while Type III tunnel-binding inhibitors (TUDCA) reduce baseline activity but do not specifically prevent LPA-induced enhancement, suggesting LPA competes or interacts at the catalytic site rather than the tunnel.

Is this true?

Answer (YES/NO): NO